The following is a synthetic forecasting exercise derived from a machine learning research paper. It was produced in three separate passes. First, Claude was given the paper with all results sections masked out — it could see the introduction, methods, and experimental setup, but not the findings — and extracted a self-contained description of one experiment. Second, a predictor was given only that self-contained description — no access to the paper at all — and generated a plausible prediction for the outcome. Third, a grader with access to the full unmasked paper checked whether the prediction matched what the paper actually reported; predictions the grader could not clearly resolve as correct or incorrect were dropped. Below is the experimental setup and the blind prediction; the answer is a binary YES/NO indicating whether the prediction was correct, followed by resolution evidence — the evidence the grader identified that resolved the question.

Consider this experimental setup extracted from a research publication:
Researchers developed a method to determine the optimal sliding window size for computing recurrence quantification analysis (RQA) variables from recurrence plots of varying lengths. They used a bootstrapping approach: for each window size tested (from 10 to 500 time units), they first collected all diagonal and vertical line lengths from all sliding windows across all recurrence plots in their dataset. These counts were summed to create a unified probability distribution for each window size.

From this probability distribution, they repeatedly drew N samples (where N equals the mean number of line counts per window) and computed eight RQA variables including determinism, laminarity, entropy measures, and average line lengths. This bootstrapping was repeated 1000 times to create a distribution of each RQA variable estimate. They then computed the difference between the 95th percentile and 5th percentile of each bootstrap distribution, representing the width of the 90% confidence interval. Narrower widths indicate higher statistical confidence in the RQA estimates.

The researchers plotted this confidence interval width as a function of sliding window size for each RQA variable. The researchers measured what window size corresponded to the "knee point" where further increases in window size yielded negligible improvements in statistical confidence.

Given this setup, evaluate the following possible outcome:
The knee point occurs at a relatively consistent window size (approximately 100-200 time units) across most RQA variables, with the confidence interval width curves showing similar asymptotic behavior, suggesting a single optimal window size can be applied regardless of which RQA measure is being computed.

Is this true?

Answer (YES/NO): NO